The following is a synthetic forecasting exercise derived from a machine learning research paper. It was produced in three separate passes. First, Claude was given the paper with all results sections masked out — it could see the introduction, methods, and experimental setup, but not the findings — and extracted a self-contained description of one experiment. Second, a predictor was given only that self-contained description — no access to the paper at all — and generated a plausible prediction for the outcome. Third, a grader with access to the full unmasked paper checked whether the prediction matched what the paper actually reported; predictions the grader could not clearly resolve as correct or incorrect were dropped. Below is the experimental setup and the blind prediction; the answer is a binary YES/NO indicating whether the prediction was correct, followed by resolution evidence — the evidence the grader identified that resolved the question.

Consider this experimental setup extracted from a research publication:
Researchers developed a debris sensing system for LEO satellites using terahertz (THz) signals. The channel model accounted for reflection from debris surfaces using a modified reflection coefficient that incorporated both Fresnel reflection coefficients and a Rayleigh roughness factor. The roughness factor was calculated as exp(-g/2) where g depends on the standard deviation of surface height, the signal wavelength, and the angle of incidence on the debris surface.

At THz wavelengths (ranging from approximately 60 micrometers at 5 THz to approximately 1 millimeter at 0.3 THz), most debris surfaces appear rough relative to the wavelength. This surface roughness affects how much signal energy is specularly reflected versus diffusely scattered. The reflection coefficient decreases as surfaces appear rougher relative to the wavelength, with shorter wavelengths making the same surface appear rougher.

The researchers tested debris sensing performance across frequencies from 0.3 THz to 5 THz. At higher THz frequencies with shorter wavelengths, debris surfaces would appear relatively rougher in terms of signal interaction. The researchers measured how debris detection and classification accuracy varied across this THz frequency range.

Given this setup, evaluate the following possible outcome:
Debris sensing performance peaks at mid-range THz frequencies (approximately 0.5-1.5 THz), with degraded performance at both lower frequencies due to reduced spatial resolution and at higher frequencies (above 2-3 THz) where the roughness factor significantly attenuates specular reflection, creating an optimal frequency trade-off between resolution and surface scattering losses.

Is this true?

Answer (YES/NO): NO